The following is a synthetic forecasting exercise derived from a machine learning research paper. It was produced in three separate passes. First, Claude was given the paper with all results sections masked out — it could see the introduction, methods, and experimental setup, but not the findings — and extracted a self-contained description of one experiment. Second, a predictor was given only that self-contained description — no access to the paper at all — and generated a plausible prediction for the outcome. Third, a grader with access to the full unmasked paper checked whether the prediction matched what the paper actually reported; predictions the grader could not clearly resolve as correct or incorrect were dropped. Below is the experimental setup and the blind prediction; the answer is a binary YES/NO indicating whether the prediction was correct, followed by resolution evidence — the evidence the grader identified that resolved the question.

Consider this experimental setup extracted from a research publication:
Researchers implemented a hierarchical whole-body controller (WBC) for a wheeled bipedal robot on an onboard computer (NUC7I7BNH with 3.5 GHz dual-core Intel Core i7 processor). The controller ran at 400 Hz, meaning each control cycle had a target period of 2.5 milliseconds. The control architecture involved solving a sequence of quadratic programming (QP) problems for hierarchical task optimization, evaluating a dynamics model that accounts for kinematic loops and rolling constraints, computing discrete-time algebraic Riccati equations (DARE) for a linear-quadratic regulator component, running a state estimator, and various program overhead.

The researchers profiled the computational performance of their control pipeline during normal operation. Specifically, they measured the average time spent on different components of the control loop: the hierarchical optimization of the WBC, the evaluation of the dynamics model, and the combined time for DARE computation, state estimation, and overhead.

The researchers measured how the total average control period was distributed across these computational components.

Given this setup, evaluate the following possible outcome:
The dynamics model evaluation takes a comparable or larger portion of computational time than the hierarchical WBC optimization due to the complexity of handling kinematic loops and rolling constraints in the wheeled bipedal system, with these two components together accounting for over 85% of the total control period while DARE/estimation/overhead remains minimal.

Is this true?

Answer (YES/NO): NO